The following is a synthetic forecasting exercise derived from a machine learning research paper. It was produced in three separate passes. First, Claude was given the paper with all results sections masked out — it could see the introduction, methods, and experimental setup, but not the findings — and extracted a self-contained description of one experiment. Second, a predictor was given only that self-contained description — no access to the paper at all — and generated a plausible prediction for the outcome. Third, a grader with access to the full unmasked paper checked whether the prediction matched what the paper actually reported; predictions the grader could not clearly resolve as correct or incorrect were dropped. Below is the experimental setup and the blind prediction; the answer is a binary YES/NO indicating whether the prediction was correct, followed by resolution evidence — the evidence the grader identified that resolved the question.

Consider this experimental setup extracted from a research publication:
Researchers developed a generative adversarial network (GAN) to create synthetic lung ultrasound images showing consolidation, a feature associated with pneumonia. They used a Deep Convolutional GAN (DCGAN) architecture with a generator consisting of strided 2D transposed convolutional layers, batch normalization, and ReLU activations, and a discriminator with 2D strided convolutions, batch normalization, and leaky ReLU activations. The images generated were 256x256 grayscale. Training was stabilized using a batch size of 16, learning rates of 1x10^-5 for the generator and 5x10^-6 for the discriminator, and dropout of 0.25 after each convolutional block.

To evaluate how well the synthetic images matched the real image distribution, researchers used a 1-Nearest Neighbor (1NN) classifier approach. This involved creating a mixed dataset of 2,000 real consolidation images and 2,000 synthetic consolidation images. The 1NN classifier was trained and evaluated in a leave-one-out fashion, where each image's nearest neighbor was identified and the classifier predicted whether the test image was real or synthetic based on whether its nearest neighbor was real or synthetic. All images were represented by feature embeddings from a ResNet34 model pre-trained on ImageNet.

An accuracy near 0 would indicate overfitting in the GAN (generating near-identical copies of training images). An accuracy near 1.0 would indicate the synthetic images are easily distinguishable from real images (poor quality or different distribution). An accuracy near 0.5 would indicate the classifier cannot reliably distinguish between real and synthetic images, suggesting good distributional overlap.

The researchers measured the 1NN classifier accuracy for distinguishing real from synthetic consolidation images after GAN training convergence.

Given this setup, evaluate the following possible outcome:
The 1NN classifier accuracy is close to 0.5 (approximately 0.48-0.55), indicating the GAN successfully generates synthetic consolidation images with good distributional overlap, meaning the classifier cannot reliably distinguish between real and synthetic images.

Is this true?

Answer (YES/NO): NO